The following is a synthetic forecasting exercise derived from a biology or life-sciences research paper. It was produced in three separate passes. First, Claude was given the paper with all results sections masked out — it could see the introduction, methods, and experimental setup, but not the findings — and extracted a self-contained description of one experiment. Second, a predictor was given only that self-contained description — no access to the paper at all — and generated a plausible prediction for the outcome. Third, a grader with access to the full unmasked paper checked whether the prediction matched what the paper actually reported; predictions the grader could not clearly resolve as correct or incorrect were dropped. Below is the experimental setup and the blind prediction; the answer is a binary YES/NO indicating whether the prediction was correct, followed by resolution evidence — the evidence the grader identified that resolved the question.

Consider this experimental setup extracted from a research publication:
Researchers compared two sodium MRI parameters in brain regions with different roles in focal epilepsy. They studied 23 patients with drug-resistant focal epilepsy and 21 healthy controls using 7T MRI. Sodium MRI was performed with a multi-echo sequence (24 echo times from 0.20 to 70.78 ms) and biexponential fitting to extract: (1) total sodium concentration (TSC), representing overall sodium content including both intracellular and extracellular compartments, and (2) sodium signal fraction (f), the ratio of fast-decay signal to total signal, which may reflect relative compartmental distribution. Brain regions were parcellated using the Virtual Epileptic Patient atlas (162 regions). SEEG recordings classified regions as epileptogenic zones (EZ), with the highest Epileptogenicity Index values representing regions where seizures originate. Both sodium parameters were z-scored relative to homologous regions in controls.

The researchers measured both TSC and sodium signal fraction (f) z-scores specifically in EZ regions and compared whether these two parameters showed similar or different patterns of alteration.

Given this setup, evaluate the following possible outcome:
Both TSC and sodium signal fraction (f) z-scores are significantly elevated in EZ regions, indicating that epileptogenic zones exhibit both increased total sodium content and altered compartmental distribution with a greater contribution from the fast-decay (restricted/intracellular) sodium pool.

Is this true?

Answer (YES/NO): YES